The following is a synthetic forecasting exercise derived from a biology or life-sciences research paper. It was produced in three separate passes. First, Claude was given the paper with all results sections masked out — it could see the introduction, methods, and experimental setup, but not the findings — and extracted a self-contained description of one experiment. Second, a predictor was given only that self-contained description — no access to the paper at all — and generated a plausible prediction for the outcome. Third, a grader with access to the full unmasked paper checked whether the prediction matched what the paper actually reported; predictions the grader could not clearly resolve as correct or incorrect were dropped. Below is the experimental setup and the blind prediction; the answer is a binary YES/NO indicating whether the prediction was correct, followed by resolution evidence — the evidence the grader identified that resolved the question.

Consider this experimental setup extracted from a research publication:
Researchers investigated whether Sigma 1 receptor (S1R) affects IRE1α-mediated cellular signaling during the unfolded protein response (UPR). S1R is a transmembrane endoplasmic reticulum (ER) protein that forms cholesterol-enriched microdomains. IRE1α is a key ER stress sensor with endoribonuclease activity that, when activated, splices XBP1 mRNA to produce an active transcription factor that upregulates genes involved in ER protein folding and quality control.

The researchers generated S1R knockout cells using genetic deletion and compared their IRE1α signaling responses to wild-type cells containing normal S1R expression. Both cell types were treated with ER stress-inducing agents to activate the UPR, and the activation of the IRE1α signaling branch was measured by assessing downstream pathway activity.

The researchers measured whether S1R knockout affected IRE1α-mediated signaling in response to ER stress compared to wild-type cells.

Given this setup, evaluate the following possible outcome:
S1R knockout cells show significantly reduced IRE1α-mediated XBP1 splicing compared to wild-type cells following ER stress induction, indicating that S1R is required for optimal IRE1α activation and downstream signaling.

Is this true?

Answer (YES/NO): NO